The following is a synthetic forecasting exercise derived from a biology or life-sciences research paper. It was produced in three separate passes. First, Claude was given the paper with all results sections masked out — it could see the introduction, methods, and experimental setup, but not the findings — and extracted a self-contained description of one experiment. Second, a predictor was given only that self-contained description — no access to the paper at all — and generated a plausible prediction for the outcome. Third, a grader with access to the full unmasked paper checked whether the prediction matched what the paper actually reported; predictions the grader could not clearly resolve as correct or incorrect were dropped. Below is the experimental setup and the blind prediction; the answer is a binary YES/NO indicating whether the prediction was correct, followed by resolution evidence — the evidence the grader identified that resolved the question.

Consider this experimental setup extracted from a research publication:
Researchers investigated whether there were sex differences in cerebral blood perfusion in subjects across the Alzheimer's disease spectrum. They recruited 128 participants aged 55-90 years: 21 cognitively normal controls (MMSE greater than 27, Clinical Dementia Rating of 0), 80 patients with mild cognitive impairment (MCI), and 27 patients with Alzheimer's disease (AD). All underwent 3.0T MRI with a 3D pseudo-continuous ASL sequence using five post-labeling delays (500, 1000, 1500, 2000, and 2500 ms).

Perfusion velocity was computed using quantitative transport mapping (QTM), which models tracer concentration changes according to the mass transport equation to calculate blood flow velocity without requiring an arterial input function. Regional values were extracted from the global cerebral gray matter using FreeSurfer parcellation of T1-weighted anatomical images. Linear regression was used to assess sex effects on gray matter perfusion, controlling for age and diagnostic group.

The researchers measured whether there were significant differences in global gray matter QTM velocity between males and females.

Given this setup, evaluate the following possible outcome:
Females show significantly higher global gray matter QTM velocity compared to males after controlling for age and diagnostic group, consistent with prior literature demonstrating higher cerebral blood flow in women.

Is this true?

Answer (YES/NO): YES